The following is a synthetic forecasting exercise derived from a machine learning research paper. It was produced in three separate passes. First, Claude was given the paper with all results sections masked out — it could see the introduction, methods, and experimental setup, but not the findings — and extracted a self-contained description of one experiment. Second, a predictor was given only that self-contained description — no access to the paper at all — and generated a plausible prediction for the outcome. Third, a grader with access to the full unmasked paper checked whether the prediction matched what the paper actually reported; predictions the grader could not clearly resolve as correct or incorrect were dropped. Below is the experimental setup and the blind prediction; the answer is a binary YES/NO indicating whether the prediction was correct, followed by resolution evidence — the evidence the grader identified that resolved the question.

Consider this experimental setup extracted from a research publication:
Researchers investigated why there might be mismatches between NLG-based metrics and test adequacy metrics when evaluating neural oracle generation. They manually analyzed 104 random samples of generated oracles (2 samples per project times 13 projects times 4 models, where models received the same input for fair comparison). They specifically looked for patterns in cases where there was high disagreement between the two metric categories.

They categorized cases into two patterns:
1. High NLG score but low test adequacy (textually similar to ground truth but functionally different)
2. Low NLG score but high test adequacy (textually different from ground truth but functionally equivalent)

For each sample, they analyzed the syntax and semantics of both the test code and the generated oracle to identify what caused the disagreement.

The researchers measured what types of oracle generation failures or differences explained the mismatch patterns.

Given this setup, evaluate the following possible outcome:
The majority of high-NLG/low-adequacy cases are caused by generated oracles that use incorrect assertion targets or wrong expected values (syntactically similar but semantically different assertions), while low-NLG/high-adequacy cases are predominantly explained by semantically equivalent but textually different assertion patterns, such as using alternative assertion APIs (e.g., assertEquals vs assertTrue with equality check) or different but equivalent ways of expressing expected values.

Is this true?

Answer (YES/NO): NO